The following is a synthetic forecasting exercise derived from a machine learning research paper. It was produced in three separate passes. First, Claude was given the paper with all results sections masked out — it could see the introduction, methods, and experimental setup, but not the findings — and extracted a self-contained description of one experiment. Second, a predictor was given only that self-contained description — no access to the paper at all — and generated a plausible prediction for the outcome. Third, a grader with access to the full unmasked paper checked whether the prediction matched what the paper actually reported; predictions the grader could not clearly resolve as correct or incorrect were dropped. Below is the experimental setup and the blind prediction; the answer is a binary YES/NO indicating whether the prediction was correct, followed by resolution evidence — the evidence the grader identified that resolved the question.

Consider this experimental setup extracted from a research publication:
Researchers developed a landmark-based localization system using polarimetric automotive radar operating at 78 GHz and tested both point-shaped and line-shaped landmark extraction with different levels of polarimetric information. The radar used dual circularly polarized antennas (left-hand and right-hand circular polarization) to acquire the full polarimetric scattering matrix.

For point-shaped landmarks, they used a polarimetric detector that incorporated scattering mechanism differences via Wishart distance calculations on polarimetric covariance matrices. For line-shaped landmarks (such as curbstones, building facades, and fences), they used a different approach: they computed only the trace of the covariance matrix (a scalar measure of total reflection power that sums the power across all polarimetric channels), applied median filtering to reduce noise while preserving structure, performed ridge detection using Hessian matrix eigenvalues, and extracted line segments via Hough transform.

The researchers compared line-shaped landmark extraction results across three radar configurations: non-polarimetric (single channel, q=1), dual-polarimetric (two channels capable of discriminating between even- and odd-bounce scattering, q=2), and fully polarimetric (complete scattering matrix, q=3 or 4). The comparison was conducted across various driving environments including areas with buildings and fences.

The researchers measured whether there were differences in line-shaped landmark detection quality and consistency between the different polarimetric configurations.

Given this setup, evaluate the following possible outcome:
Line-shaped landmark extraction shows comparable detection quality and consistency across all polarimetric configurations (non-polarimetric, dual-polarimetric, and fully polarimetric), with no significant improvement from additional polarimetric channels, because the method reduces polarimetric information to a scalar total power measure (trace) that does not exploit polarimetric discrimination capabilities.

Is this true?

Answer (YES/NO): YES